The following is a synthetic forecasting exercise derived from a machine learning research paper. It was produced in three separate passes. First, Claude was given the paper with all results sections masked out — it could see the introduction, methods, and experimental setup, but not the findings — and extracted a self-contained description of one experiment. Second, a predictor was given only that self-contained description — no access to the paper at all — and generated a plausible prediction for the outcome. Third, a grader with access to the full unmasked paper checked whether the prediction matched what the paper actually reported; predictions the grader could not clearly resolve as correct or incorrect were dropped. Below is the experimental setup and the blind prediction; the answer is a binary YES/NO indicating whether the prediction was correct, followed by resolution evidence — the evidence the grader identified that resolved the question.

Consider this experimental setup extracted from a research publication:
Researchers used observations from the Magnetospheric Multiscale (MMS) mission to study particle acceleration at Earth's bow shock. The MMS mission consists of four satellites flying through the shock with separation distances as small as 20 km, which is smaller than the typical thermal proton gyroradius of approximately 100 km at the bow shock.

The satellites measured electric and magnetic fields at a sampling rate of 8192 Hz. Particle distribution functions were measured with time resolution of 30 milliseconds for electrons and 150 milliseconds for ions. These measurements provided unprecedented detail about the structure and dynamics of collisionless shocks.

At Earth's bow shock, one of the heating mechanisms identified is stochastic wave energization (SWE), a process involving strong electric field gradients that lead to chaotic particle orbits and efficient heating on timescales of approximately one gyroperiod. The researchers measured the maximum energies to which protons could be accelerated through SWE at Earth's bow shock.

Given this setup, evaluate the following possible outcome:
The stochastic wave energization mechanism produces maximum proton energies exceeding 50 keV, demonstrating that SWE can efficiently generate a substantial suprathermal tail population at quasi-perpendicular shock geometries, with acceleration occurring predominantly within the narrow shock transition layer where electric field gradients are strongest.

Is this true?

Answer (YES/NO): NO